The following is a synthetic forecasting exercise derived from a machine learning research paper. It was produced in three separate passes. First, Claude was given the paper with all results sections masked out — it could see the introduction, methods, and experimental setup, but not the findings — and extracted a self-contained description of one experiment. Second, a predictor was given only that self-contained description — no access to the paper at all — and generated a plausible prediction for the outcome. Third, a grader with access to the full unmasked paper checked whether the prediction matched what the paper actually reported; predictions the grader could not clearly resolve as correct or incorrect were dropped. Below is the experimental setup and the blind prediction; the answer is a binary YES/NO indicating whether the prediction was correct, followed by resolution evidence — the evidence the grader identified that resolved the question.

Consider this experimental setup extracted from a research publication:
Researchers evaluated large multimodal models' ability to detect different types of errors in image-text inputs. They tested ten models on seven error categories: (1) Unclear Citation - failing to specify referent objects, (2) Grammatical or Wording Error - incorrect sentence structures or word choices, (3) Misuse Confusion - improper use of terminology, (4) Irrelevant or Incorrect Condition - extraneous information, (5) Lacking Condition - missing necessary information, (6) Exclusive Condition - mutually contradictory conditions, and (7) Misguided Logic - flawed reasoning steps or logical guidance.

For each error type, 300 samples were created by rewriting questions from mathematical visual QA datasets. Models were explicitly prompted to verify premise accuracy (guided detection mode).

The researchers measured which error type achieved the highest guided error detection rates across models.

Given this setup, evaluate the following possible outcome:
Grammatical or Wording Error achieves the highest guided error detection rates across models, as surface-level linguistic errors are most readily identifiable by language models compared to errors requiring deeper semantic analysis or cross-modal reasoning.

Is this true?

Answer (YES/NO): NO